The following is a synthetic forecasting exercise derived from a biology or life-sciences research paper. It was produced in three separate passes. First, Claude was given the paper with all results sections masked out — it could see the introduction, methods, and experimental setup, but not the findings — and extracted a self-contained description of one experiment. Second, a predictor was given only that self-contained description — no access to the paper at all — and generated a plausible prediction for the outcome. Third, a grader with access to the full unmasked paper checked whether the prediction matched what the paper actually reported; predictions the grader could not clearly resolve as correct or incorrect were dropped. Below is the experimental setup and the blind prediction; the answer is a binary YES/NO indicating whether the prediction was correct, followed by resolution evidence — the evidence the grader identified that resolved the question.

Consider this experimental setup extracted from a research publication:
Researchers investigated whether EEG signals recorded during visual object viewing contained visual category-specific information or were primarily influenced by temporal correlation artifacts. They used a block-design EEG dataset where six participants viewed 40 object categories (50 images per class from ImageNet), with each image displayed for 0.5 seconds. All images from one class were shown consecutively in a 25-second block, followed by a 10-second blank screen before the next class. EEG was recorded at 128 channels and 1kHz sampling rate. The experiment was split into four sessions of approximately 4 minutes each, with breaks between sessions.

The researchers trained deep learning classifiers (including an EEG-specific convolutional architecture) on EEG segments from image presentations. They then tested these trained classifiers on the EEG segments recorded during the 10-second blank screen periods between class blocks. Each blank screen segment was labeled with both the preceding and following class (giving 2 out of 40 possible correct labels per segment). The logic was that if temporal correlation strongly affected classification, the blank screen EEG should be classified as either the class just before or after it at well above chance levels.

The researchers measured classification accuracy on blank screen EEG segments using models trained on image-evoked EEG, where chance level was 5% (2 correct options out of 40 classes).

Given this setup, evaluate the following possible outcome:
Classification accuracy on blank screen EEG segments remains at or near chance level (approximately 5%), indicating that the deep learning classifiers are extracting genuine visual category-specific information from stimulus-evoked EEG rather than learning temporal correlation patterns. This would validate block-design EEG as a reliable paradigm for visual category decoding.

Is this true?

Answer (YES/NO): YES